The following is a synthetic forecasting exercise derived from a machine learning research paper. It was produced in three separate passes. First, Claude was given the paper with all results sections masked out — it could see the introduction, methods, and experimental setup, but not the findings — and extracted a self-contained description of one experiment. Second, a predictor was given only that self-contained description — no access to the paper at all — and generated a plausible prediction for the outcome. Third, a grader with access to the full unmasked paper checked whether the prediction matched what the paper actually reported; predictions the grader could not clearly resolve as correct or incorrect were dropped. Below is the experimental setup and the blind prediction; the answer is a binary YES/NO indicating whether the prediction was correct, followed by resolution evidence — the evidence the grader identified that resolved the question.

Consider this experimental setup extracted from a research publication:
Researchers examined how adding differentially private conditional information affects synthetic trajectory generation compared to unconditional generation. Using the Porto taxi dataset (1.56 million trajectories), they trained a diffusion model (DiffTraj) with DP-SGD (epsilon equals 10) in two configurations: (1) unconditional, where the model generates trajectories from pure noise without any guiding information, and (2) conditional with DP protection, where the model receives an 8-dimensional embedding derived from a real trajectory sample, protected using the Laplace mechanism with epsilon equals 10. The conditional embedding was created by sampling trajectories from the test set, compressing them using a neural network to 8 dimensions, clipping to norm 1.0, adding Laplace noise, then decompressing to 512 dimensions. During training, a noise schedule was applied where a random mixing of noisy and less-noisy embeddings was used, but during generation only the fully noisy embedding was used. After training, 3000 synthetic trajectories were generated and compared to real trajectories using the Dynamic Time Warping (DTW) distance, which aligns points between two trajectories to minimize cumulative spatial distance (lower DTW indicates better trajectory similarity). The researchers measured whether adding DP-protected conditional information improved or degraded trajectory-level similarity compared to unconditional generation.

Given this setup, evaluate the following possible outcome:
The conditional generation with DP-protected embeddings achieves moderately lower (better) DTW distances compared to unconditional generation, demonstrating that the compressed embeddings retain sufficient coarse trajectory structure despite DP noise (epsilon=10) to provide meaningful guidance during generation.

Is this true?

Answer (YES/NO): NO